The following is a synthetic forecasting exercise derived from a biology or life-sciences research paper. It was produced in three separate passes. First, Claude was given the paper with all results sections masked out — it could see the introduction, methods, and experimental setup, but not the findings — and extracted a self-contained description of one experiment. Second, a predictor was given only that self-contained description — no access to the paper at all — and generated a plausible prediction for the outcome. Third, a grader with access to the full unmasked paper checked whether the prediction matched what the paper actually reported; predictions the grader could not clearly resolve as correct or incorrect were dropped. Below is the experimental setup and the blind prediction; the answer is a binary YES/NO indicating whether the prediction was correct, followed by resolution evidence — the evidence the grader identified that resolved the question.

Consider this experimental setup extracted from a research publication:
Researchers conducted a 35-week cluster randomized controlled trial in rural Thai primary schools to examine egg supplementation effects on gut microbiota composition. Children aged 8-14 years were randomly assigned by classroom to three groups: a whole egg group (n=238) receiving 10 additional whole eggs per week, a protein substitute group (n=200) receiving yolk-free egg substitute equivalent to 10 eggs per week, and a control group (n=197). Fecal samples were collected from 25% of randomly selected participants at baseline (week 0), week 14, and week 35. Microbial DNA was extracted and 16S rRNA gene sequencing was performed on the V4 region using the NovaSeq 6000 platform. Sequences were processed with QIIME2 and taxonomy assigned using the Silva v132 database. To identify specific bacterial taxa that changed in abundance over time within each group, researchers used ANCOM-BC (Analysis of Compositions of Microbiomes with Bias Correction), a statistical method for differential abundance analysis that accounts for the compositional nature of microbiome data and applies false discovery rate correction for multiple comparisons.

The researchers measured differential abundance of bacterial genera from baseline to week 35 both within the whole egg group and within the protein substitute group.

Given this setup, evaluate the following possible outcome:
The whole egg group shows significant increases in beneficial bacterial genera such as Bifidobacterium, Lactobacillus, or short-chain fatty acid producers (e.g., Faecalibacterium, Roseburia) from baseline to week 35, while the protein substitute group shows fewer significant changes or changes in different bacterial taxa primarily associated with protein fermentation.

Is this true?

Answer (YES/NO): NO